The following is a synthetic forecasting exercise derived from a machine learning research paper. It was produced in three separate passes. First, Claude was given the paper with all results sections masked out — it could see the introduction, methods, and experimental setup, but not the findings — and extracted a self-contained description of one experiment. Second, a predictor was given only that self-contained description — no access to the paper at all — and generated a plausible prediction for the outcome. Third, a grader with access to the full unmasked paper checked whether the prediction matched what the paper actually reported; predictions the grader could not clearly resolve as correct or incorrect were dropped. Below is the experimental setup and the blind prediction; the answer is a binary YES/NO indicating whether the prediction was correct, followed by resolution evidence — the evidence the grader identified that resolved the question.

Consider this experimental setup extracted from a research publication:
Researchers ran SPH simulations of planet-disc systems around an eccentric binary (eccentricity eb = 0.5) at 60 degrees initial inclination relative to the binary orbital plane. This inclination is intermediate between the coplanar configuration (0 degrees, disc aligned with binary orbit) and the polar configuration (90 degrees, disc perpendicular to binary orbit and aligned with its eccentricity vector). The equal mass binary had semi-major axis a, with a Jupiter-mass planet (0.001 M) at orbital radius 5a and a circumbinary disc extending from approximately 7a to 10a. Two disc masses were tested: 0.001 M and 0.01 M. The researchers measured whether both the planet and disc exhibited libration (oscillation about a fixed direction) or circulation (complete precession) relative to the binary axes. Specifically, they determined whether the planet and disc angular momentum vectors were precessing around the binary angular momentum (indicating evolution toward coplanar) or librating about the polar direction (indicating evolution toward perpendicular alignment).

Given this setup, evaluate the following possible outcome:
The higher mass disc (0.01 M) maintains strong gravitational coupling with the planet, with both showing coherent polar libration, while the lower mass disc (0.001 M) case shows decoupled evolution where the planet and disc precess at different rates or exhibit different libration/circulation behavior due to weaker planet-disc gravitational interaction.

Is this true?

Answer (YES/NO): NO